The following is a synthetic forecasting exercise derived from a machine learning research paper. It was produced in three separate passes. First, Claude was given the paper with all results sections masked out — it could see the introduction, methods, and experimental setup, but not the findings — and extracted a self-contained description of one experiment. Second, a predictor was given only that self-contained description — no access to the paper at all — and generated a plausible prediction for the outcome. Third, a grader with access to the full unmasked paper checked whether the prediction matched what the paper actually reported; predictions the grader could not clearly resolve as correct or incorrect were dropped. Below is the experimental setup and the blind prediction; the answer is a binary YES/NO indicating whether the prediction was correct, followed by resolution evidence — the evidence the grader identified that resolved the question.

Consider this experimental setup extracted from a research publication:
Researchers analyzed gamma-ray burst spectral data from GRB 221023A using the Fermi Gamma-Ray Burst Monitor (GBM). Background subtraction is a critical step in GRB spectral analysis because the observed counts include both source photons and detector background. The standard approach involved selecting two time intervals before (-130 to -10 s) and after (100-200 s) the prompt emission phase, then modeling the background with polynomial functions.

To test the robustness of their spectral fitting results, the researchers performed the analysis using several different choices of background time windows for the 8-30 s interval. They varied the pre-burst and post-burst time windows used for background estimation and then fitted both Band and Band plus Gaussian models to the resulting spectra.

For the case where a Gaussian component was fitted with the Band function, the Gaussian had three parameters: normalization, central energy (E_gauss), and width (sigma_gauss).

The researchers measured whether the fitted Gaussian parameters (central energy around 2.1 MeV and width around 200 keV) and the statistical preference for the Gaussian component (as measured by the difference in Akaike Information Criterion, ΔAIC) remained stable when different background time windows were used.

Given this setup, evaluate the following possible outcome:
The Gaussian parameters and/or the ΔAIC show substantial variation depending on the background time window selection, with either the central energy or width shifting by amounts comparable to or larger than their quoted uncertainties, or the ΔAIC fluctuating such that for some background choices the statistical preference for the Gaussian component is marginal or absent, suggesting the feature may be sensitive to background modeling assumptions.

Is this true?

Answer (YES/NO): NO